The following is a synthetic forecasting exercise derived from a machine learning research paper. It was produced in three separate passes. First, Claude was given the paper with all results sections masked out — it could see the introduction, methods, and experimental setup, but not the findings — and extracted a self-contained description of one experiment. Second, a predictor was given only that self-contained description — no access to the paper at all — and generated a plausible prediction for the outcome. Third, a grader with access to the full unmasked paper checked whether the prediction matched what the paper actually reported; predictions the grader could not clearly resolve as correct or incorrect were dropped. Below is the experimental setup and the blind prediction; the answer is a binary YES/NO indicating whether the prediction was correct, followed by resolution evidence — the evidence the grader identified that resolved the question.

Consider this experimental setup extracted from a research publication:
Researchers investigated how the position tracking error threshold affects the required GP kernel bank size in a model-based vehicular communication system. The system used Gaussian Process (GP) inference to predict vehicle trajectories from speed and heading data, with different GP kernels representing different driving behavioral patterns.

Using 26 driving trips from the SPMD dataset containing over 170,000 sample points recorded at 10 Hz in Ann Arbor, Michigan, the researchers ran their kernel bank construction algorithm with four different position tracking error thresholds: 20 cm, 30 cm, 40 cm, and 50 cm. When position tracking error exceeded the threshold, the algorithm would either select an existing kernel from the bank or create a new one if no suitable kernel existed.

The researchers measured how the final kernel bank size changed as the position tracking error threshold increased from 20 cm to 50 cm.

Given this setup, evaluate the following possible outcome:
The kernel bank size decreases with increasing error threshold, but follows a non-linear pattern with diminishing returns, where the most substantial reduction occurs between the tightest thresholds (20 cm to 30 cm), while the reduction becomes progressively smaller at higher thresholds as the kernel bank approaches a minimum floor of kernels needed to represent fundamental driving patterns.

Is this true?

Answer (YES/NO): NO